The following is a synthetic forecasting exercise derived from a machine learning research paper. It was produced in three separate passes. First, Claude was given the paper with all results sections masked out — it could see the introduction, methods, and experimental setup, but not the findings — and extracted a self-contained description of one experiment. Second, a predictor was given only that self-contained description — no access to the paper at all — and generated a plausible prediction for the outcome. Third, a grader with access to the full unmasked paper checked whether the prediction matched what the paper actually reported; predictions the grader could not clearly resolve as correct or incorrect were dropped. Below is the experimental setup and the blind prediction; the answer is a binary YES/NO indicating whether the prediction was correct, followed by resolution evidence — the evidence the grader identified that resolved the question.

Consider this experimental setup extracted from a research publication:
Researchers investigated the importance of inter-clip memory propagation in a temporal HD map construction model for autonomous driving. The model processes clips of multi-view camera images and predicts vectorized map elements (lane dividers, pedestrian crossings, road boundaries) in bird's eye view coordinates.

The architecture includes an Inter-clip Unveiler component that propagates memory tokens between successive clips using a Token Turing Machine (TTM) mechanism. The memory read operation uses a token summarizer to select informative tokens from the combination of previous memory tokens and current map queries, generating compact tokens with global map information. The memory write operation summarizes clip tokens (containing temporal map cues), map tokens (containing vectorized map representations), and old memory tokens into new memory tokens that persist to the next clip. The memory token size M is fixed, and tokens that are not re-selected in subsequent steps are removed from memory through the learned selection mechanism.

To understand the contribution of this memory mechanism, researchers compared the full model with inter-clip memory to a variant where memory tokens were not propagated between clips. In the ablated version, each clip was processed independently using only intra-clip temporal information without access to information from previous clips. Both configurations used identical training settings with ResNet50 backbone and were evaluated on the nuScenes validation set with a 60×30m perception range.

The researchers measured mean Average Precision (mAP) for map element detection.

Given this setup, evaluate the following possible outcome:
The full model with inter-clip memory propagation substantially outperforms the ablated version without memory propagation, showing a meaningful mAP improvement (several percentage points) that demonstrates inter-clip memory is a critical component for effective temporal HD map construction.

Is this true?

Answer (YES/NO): NO